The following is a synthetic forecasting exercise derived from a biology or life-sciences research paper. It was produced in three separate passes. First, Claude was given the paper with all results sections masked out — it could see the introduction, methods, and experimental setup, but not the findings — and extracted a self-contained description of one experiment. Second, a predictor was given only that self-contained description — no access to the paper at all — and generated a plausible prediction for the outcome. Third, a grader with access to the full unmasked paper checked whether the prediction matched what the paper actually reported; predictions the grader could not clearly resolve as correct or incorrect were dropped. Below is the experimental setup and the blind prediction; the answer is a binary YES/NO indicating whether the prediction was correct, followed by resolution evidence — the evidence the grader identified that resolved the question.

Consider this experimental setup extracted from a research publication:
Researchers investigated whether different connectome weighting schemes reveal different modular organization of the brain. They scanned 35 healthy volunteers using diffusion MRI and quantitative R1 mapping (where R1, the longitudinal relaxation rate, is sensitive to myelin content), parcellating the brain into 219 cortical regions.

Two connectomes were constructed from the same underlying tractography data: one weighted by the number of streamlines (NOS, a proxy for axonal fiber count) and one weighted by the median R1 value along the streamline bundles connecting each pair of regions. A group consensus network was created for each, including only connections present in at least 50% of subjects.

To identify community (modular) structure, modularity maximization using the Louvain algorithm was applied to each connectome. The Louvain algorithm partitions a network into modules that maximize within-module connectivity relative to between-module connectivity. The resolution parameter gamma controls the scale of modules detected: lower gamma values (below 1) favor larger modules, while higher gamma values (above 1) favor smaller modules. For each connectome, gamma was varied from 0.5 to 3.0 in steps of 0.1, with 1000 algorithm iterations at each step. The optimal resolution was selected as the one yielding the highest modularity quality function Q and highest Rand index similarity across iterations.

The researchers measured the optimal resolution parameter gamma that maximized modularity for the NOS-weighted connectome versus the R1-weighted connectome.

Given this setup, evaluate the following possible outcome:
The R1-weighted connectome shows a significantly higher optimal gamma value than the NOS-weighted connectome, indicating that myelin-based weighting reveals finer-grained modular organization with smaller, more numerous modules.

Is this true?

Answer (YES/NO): NO